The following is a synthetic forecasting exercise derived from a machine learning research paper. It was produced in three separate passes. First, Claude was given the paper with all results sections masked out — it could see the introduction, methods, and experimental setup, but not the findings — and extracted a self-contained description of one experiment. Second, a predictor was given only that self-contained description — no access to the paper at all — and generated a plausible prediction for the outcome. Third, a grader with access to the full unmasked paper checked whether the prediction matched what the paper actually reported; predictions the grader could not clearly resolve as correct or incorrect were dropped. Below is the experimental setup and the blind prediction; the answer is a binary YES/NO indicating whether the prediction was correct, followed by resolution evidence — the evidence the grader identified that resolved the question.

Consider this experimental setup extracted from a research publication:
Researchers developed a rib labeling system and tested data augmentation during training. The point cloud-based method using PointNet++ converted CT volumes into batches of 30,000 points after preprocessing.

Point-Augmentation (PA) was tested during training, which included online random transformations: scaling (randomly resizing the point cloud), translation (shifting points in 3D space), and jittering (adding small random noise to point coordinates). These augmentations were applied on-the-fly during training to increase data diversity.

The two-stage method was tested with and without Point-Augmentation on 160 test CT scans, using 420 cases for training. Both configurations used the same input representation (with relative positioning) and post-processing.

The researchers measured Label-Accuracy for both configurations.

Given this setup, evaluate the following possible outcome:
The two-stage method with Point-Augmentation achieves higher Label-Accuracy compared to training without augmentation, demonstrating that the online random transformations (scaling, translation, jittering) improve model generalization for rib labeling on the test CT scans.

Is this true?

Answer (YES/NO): YES